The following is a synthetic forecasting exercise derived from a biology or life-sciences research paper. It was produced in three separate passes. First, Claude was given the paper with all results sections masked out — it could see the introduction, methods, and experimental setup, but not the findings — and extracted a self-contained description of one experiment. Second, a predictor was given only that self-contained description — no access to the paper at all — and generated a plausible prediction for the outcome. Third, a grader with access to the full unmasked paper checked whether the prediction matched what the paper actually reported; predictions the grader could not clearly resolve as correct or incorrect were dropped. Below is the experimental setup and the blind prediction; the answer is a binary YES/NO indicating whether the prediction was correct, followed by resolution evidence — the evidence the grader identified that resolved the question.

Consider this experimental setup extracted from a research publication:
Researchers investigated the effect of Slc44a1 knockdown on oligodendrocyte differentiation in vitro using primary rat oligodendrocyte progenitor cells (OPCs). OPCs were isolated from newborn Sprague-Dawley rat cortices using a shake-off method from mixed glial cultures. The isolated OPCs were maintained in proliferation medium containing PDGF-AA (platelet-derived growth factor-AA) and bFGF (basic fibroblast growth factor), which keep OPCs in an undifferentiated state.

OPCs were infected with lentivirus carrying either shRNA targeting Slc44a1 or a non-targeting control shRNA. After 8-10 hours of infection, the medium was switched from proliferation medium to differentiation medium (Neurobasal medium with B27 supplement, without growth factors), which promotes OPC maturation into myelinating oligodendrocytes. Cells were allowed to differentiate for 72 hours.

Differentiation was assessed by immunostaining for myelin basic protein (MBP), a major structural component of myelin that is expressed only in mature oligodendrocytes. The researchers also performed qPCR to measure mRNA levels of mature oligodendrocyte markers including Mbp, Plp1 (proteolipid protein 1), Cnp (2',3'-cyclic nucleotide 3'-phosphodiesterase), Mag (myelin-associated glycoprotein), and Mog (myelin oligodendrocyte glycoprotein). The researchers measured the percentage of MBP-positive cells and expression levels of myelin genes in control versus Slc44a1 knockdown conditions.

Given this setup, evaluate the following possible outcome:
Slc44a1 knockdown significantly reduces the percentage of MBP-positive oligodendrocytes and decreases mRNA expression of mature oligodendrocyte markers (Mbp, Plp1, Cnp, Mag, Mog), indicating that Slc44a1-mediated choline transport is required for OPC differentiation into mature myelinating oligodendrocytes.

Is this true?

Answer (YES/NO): YES